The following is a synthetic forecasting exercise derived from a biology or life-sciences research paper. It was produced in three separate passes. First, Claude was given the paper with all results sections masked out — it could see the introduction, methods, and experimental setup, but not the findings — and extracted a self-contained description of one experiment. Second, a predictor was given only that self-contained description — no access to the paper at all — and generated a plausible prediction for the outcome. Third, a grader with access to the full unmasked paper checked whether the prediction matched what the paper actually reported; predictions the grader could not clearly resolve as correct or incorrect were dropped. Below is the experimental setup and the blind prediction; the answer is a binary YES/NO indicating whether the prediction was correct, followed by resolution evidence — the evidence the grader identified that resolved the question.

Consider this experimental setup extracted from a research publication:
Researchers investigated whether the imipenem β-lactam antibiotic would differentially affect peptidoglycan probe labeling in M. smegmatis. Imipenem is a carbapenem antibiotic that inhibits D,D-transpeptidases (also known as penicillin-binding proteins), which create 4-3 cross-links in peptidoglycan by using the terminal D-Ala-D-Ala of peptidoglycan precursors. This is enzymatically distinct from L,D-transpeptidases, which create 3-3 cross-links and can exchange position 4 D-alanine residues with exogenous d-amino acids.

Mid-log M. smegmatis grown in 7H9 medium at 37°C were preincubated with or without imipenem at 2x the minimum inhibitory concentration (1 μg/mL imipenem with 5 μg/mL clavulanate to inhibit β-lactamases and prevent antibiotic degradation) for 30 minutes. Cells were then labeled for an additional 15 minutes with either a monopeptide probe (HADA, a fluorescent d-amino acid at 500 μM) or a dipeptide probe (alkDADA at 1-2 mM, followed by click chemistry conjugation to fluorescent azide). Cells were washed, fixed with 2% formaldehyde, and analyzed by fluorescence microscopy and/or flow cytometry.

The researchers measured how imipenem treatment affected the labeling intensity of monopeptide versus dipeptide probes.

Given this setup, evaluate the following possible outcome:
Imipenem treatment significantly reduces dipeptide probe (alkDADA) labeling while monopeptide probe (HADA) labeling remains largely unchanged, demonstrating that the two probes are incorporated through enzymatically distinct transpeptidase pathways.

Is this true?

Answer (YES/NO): NO